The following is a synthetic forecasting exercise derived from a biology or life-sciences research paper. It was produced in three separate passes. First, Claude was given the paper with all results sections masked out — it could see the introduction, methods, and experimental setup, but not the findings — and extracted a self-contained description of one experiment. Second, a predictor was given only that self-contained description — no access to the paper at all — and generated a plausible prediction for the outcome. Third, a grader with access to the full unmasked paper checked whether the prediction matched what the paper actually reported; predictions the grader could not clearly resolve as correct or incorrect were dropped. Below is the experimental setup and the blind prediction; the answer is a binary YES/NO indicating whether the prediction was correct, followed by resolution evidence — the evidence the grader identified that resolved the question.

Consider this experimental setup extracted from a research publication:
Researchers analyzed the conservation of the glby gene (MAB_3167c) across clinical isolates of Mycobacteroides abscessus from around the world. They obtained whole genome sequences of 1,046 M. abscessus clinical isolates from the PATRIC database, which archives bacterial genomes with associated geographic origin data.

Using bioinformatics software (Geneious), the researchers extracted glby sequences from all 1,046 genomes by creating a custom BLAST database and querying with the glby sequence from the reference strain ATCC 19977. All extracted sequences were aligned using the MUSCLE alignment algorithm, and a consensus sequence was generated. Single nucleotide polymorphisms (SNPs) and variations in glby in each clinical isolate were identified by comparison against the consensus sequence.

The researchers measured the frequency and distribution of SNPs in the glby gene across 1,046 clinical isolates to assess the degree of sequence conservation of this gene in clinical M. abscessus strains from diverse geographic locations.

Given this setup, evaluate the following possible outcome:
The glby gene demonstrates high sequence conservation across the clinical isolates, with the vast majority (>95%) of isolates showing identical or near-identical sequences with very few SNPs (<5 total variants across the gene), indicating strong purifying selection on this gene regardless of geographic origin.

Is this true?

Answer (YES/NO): NO